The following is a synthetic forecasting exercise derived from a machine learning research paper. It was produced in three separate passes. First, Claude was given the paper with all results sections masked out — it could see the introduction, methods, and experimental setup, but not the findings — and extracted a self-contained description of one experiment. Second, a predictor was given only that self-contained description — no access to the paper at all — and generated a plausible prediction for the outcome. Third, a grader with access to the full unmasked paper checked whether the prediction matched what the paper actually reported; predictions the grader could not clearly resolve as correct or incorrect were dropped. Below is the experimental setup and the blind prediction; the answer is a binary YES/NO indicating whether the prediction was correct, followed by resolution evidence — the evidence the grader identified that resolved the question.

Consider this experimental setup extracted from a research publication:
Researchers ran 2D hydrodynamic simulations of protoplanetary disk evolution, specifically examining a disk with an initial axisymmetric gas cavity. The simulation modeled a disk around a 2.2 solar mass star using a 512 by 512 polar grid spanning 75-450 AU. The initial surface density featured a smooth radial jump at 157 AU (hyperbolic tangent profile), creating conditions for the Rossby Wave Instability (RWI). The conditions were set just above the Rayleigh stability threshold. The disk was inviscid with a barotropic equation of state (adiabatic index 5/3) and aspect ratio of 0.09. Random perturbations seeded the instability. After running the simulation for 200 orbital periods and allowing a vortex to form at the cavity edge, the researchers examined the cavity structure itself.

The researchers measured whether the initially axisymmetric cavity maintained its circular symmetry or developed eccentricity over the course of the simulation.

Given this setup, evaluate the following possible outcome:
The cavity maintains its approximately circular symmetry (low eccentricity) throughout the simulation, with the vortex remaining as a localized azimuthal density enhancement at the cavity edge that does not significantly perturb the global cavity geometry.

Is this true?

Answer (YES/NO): NO